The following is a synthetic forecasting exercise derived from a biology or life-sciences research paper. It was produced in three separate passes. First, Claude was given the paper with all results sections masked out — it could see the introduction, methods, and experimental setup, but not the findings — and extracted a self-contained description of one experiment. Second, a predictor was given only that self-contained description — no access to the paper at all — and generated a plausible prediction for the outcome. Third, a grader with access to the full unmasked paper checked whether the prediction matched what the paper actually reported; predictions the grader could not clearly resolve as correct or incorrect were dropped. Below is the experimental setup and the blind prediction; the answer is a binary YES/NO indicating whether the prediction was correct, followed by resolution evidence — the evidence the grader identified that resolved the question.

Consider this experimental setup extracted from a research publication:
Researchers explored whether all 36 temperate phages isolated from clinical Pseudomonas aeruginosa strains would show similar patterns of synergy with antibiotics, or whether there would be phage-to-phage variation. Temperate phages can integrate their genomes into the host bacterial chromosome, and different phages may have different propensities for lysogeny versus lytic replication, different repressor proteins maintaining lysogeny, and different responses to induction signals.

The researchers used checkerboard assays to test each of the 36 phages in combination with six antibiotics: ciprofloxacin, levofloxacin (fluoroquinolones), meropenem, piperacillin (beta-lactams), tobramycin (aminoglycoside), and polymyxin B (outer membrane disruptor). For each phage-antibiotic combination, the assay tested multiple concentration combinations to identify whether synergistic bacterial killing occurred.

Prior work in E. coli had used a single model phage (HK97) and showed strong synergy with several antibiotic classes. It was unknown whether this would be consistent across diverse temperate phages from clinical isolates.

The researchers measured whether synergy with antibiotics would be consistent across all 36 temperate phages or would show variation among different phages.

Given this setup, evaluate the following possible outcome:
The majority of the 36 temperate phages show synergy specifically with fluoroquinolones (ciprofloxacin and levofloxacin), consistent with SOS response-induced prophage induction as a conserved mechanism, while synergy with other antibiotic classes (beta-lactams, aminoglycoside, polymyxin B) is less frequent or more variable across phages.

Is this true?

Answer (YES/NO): NO